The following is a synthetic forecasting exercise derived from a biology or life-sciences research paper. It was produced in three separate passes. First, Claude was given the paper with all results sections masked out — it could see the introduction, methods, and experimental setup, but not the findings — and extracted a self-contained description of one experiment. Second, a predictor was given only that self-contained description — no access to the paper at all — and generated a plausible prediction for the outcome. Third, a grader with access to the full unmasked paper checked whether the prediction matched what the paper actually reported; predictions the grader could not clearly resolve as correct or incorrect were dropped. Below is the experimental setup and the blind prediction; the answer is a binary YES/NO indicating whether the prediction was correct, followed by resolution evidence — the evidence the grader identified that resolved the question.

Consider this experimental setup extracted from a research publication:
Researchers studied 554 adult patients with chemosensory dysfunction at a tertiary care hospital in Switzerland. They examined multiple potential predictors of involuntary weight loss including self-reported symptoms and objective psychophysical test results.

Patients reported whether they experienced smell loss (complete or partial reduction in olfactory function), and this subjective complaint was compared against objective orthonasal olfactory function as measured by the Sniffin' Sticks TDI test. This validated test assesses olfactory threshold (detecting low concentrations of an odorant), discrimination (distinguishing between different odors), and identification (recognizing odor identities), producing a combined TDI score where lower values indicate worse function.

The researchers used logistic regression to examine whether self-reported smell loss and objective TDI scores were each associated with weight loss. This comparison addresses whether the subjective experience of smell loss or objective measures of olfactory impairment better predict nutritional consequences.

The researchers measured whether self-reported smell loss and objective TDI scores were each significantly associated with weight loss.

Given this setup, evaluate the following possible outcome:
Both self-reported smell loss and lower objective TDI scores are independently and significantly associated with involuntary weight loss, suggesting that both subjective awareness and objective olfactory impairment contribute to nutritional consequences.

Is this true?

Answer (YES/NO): NO